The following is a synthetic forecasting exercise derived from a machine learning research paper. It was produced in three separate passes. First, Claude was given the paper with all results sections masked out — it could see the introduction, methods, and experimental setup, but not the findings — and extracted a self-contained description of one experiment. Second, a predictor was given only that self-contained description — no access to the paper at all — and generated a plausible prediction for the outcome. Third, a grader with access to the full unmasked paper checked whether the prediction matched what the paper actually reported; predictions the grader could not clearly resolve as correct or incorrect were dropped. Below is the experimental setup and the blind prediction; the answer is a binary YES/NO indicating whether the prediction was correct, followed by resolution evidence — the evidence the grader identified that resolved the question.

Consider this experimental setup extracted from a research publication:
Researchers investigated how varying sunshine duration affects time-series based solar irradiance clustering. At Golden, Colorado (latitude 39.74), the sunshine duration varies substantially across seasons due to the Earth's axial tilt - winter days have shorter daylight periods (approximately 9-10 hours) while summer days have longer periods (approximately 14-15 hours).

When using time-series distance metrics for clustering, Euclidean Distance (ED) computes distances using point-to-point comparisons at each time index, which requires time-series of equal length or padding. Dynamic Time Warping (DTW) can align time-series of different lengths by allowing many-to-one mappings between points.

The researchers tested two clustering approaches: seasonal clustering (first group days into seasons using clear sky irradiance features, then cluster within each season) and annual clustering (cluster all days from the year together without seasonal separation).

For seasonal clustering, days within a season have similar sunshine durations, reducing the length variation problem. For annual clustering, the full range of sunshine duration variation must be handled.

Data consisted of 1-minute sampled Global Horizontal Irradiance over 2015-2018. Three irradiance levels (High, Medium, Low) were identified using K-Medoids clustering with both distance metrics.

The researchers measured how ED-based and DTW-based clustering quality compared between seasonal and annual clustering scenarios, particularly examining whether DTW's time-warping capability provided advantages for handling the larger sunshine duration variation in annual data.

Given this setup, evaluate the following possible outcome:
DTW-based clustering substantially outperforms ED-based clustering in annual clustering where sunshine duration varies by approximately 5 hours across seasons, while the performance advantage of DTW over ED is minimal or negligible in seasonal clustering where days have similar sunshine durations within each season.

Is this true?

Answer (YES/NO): NO